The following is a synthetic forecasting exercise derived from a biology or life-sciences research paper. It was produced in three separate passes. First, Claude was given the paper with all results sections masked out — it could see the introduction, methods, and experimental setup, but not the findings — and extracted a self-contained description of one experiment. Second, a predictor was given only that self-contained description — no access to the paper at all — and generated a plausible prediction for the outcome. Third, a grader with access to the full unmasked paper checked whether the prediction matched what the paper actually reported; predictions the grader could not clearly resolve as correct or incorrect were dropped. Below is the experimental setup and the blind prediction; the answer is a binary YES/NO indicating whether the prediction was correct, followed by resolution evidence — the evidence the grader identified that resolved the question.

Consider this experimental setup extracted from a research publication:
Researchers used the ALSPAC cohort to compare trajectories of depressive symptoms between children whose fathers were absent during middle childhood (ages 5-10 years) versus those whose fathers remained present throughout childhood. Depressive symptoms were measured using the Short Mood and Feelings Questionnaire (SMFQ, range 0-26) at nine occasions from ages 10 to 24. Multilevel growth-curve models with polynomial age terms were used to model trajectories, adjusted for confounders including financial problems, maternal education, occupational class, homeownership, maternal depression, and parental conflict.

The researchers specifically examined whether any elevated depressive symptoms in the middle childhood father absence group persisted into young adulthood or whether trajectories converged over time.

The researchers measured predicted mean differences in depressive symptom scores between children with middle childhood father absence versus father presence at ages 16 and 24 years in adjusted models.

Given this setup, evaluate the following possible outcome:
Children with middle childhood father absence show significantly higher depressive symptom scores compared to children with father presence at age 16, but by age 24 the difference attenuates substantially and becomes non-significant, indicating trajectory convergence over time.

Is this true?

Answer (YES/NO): YES